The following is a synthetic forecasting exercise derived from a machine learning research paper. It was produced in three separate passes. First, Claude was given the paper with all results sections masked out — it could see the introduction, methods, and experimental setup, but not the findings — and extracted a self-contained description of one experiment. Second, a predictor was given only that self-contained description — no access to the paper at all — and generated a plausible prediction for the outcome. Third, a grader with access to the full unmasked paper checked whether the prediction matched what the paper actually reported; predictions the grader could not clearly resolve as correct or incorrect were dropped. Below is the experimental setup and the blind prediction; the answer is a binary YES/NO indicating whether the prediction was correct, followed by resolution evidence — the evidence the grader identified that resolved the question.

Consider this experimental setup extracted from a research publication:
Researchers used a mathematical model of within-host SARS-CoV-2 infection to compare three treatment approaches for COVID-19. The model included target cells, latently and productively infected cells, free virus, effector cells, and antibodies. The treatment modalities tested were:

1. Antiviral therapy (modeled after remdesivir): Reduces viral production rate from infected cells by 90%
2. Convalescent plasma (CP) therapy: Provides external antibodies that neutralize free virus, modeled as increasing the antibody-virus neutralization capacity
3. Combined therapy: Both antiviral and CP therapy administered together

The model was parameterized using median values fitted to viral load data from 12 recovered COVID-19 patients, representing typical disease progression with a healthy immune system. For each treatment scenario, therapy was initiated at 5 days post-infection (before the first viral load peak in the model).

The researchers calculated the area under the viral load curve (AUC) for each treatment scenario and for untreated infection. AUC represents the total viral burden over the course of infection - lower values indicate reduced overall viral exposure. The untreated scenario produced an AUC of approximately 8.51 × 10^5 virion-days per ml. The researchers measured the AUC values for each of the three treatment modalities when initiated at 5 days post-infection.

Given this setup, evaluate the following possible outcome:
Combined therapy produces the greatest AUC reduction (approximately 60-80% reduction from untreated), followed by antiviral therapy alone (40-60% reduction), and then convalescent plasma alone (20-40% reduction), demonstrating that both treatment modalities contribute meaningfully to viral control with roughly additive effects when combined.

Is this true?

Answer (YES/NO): NO